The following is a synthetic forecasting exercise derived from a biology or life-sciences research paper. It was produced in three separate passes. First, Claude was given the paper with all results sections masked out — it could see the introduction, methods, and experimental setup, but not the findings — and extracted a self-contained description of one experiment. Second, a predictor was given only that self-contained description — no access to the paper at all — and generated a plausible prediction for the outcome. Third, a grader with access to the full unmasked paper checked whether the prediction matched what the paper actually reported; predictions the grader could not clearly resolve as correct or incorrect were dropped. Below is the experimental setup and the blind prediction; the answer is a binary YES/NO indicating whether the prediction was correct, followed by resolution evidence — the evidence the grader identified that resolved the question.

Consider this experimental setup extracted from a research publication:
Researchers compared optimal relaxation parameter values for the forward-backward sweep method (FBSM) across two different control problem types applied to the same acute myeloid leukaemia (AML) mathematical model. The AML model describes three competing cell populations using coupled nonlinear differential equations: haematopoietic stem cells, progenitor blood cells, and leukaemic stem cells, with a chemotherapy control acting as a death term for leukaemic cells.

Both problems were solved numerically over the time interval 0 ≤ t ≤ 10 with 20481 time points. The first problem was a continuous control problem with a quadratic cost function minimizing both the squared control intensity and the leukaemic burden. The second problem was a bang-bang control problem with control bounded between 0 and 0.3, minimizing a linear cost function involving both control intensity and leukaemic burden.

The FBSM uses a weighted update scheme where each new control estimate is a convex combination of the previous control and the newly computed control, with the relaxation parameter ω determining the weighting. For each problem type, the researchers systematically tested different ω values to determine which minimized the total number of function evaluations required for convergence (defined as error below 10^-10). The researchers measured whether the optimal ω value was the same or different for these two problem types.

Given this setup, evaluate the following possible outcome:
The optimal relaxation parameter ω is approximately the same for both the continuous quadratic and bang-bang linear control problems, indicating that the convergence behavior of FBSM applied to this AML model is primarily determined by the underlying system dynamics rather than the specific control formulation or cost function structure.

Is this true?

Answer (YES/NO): NO